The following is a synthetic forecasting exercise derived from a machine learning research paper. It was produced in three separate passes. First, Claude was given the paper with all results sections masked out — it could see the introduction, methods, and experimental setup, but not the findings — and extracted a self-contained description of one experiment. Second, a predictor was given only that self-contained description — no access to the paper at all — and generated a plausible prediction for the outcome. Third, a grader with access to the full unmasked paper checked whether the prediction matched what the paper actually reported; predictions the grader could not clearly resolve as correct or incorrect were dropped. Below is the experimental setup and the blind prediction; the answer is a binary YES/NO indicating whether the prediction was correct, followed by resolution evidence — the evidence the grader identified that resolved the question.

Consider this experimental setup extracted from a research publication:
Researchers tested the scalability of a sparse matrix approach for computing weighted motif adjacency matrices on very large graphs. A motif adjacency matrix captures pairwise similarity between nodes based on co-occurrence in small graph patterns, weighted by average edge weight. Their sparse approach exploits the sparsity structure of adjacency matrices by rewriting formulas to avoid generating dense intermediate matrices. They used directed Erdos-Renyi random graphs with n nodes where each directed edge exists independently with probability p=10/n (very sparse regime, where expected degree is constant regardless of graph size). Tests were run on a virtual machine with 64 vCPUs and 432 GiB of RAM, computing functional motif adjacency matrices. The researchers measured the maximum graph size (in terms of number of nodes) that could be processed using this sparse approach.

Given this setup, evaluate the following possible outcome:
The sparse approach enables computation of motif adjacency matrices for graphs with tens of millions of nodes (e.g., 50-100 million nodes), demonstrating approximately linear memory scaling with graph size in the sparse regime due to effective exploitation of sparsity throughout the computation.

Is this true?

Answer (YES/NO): NO